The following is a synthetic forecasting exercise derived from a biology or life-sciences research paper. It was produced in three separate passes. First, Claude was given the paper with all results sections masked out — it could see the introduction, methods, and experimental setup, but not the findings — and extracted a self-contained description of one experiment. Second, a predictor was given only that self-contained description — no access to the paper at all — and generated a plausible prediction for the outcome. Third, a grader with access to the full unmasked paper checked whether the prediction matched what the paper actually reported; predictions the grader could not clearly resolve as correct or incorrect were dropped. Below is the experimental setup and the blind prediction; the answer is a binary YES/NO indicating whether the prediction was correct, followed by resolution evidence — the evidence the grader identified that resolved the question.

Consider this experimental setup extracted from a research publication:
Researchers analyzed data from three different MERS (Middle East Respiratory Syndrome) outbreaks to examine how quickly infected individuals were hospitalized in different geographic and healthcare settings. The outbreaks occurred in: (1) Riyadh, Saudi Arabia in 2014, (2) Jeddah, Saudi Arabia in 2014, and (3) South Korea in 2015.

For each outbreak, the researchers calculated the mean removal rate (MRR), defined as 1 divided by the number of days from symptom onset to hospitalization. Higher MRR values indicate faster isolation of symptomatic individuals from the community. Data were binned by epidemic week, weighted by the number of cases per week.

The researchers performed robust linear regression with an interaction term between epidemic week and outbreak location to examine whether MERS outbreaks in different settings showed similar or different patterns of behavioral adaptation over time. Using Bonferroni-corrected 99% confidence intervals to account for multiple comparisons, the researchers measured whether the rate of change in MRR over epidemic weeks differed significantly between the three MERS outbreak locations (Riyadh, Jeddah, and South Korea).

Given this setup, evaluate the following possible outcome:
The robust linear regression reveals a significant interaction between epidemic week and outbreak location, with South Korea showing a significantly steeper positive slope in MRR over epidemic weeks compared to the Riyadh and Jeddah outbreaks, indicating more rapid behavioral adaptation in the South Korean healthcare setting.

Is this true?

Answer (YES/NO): NO